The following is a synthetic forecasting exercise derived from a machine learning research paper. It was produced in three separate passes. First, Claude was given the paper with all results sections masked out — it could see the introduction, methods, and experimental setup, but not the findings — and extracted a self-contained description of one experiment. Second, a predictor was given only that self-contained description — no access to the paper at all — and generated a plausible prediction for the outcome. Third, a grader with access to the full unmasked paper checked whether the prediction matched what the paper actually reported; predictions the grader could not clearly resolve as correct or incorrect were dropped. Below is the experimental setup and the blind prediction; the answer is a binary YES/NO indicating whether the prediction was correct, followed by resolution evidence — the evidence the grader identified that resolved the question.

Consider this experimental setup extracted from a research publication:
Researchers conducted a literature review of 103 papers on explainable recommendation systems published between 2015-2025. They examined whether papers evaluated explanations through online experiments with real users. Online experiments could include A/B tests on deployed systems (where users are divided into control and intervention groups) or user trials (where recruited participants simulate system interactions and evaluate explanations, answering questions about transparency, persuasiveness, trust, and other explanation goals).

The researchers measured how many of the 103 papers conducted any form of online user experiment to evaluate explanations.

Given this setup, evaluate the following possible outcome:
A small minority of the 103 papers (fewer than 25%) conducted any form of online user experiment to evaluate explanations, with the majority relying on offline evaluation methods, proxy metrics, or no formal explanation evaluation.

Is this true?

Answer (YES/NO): YES